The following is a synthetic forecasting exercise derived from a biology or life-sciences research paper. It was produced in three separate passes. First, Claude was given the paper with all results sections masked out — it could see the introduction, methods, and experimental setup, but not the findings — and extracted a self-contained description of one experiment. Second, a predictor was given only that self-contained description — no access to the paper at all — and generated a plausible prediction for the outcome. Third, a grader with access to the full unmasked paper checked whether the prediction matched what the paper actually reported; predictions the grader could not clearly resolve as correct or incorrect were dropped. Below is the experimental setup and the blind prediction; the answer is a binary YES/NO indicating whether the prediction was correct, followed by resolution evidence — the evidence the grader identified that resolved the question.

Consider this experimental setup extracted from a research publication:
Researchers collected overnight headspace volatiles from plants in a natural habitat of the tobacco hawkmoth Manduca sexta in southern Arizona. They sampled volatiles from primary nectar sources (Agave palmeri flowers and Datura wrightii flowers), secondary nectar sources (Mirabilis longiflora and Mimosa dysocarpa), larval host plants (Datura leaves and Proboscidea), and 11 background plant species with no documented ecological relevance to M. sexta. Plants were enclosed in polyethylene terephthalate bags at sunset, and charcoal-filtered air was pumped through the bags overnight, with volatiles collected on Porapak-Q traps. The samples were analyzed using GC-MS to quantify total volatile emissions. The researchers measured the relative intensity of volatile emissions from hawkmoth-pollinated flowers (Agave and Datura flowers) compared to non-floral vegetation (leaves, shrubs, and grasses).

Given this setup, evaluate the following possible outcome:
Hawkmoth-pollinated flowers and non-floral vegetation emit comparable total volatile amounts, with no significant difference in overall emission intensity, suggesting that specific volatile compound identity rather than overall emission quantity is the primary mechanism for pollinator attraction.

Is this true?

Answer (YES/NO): NO